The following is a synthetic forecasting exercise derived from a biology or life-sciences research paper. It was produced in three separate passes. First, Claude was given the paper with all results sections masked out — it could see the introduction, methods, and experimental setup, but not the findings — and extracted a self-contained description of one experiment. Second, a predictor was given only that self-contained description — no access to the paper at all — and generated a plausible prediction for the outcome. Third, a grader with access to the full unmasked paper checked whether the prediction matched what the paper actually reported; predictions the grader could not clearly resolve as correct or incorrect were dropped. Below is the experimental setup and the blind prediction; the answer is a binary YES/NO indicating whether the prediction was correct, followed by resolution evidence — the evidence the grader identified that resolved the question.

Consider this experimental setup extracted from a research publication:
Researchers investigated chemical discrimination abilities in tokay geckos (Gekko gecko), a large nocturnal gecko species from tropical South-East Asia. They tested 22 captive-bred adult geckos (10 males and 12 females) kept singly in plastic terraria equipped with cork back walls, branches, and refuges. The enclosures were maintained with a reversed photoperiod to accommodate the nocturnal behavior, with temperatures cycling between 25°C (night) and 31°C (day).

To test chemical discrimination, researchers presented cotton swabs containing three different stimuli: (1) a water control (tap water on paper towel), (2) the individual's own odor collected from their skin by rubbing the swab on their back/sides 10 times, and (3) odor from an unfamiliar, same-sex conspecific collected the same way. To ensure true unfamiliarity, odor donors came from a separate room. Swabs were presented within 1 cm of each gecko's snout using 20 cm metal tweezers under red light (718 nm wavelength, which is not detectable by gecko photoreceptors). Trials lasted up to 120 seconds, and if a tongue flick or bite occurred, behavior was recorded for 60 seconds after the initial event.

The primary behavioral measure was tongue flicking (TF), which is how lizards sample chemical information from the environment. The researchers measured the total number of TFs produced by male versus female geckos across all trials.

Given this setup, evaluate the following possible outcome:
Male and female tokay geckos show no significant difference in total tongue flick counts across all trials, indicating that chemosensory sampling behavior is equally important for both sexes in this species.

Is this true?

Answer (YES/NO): NO